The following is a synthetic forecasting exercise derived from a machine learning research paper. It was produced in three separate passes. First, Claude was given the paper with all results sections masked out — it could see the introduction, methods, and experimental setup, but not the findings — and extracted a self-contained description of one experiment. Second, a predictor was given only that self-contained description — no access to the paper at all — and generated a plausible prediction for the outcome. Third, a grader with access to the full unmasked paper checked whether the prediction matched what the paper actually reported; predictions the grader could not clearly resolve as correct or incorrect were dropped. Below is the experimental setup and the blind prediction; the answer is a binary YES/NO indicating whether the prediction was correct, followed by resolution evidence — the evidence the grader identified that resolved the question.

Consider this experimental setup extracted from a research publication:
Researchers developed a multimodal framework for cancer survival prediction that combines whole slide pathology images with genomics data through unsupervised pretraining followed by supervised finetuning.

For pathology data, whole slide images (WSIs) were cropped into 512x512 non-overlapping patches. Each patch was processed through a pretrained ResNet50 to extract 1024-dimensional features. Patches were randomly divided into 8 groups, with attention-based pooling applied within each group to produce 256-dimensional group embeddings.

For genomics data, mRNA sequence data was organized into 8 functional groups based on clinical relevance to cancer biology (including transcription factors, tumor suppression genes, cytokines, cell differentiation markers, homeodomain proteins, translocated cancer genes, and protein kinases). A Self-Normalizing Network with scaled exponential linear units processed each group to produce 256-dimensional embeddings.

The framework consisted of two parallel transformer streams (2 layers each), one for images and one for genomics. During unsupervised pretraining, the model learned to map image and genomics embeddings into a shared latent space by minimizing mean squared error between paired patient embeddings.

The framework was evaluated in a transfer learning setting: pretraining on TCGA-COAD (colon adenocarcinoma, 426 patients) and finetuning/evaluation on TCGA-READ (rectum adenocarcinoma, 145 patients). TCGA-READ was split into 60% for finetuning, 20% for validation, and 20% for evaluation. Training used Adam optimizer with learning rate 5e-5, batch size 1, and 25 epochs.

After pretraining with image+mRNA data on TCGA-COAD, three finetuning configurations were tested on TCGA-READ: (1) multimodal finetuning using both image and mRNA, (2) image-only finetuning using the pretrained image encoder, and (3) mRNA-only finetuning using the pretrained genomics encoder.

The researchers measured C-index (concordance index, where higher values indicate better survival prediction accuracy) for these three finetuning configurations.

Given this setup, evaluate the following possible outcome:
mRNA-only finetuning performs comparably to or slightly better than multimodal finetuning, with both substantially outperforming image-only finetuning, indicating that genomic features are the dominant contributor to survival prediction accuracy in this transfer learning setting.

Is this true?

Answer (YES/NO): NO